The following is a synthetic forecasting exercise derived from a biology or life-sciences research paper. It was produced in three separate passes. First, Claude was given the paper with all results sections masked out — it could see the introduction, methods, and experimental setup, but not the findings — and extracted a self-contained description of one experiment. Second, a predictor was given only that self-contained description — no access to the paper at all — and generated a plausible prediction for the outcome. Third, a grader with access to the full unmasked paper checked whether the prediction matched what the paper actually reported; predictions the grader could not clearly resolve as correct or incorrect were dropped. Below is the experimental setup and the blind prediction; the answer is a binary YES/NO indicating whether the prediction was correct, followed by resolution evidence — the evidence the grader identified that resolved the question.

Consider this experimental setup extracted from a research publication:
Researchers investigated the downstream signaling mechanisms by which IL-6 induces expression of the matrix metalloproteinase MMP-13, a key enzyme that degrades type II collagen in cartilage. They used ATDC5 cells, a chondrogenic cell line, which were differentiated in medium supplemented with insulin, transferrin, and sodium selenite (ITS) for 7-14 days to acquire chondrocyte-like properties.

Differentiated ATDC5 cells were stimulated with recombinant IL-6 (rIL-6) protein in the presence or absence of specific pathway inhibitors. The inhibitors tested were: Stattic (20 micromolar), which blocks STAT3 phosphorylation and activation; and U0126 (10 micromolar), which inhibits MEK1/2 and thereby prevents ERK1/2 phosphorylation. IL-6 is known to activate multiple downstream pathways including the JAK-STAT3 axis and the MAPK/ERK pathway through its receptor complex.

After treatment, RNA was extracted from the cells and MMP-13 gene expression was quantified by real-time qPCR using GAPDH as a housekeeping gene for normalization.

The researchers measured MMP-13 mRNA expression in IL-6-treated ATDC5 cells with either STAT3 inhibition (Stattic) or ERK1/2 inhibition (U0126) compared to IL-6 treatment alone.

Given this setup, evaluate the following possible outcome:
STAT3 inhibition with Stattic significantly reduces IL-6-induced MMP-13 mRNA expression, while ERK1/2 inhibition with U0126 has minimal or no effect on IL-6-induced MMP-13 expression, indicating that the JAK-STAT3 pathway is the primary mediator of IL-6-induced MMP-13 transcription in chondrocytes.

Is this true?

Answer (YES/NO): NO